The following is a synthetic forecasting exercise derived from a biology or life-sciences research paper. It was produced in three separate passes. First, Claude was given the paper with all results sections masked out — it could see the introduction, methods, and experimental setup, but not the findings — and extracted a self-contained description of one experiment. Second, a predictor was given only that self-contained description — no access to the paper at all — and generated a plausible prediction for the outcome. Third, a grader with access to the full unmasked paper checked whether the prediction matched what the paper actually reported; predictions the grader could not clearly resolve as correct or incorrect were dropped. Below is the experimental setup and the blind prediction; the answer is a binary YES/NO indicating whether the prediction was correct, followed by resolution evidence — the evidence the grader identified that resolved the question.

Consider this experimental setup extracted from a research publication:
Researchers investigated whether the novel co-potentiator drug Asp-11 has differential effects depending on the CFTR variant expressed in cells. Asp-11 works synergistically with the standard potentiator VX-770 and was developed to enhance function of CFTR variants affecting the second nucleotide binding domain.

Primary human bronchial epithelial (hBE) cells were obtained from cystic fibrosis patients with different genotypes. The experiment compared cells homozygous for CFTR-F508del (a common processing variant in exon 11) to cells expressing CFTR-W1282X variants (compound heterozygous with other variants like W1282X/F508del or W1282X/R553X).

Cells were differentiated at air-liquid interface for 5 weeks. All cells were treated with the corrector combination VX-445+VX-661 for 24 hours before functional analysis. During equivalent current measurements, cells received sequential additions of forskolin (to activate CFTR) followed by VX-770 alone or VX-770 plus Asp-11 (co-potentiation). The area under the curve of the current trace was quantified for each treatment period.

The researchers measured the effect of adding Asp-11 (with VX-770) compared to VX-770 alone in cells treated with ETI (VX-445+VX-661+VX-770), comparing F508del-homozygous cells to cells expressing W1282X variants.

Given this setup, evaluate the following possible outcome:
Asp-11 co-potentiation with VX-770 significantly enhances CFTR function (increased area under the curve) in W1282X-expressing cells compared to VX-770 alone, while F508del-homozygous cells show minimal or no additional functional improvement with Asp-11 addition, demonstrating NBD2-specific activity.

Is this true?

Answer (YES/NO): NO